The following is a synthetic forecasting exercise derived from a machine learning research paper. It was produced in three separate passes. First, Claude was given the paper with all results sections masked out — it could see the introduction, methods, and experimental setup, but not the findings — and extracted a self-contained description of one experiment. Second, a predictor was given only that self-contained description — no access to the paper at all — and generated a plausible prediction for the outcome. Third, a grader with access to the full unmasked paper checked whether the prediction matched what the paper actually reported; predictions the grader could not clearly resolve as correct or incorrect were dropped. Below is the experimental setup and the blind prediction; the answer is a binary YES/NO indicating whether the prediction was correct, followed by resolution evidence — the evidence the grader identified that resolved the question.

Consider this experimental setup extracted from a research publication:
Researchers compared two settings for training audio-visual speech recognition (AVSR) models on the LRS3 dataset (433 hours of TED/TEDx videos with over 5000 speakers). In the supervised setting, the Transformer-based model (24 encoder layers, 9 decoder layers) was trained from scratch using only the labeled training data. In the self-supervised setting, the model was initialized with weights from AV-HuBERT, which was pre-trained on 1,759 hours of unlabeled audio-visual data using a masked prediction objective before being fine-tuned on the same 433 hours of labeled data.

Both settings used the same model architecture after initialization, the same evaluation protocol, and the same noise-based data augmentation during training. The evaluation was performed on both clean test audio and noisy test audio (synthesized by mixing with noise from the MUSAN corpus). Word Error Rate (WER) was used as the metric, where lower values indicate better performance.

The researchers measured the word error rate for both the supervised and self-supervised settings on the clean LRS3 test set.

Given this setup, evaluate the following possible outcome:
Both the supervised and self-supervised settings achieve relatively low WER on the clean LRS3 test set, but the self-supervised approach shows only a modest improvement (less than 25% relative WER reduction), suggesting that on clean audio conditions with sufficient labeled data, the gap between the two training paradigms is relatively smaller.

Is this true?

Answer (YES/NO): NO